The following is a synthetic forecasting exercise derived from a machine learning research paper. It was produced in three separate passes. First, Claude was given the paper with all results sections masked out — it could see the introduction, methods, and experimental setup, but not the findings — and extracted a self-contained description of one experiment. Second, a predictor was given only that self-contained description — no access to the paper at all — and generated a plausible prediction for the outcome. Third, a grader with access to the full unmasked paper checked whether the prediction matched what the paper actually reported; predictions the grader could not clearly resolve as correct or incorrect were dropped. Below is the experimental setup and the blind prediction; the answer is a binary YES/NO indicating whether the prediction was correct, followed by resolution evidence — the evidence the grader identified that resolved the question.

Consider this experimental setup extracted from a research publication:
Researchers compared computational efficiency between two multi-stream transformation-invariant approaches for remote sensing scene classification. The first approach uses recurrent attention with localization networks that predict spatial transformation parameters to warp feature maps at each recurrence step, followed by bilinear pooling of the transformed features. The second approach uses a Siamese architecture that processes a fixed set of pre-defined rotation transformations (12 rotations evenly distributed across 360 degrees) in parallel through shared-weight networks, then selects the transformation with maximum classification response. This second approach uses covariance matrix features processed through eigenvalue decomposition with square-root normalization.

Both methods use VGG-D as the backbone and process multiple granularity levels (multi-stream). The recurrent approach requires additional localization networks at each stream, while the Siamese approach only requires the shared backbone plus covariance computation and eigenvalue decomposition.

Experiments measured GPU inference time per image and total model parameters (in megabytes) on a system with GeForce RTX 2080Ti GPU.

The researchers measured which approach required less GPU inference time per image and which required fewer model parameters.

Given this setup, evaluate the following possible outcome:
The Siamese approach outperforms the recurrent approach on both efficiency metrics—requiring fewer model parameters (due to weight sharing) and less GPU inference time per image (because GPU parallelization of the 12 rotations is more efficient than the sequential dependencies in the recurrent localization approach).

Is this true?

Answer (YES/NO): NO